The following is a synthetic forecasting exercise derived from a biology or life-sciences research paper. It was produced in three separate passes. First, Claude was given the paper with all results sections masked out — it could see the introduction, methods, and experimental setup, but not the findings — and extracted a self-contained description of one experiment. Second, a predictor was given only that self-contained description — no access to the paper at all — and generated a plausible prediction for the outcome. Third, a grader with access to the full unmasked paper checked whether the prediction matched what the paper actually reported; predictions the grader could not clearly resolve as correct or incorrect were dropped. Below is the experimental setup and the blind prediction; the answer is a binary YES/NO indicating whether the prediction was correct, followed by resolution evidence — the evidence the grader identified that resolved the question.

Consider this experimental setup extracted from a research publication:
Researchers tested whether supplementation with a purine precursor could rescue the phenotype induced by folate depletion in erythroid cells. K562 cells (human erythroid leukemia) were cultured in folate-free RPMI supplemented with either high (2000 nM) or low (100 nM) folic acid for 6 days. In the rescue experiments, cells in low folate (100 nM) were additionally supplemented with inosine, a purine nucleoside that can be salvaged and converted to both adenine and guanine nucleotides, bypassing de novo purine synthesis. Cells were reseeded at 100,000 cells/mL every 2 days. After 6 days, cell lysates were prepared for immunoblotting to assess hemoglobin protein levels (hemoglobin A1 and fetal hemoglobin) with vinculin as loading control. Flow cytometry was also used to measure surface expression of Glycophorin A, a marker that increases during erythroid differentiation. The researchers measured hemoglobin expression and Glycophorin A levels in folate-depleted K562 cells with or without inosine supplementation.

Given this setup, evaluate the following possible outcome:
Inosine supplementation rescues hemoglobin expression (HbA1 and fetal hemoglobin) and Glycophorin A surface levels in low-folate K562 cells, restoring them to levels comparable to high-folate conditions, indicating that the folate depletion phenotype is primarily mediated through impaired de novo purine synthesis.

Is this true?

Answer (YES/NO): NO